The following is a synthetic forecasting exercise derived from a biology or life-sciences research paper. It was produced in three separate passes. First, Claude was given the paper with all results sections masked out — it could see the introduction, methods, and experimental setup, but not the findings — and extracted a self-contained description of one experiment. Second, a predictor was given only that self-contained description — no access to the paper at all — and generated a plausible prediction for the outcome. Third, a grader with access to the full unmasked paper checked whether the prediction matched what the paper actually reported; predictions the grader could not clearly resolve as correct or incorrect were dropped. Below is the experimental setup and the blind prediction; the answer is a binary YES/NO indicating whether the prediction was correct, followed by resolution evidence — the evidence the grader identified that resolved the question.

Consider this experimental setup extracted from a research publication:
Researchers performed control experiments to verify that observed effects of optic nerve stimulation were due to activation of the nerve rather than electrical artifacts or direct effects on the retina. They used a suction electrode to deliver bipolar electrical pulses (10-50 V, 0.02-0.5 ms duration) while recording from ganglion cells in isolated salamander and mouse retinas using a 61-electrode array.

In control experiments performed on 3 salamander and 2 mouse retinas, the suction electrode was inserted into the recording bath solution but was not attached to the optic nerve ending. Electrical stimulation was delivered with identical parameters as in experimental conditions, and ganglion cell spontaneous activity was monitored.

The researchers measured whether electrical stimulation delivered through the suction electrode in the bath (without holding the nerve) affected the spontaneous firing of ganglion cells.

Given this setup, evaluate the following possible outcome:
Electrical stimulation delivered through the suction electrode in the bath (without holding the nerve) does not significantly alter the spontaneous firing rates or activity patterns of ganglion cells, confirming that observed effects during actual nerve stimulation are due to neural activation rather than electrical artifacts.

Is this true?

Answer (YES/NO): YES